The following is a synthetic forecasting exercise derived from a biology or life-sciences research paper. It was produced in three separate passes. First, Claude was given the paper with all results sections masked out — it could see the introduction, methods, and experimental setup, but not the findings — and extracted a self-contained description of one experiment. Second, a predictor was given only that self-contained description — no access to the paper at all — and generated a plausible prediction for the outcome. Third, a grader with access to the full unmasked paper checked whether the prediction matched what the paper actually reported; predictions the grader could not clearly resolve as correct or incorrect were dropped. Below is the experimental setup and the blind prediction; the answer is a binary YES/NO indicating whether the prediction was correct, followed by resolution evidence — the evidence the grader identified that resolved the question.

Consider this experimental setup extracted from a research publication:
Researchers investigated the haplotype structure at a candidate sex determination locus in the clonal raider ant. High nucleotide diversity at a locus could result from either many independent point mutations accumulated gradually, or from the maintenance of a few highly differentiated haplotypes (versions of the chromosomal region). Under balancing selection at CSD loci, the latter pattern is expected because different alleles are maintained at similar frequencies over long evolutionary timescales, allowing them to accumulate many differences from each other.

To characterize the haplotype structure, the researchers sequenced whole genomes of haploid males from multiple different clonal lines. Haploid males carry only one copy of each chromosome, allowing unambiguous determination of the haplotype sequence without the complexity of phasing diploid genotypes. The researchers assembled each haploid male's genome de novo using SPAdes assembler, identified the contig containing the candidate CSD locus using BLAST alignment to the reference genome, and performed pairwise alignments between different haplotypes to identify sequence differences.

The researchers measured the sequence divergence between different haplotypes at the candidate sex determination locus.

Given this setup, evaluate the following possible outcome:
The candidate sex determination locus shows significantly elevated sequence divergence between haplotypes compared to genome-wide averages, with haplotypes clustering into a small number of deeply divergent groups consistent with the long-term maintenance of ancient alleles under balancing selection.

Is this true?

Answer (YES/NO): YES